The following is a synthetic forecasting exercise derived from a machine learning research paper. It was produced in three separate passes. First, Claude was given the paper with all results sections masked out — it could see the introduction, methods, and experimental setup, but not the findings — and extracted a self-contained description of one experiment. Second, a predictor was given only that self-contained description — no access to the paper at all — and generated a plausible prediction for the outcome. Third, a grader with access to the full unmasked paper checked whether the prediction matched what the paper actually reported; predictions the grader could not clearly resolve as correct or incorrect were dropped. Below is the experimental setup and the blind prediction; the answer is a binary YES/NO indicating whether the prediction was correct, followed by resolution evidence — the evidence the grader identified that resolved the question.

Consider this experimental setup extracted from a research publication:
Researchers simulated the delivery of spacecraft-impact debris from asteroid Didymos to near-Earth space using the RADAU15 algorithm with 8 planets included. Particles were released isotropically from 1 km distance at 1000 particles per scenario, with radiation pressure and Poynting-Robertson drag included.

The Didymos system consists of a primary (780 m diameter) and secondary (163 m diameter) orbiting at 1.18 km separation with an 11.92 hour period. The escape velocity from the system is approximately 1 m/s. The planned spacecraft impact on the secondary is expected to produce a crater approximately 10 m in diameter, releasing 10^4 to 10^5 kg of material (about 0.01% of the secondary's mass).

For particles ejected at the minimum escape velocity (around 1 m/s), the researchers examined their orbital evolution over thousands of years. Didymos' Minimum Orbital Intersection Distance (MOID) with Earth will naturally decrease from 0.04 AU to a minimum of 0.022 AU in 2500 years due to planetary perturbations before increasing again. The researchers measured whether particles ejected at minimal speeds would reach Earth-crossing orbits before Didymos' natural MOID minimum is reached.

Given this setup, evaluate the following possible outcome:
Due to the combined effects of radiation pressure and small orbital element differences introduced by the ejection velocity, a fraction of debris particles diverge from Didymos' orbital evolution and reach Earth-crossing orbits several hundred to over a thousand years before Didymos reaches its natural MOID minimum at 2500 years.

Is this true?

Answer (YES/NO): YES